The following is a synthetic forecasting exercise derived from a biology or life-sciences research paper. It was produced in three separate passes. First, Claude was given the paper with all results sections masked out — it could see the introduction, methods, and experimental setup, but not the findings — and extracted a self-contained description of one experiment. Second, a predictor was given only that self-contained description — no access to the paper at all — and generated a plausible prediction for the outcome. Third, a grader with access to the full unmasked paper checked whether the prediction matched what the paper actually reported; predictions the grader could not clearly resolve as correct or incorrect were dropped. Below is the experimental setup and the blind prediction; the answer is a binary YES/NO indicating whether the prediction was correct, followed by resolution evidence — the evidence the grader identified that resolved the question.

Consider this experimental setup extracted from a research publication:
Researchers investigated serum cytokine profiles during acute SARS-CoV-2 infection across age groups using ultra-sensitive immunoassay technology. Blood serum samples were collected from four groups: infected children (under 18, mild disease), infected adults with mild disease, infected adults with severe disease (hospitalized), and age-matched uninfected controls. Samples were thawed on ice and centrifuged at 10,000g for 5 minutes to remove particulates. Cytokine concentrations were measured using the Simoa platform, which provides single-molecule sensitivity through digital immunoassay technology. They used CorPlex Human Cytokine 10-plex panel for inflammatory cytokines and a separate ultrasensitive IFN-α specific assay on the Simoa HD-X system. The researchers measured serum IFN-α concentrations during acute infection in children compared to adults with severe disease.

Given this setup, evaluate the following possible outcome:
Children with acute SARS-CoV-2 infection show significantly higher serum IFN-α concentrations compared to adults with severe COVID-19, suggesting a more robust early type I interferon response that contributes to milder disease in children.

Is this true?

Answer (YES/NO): NO